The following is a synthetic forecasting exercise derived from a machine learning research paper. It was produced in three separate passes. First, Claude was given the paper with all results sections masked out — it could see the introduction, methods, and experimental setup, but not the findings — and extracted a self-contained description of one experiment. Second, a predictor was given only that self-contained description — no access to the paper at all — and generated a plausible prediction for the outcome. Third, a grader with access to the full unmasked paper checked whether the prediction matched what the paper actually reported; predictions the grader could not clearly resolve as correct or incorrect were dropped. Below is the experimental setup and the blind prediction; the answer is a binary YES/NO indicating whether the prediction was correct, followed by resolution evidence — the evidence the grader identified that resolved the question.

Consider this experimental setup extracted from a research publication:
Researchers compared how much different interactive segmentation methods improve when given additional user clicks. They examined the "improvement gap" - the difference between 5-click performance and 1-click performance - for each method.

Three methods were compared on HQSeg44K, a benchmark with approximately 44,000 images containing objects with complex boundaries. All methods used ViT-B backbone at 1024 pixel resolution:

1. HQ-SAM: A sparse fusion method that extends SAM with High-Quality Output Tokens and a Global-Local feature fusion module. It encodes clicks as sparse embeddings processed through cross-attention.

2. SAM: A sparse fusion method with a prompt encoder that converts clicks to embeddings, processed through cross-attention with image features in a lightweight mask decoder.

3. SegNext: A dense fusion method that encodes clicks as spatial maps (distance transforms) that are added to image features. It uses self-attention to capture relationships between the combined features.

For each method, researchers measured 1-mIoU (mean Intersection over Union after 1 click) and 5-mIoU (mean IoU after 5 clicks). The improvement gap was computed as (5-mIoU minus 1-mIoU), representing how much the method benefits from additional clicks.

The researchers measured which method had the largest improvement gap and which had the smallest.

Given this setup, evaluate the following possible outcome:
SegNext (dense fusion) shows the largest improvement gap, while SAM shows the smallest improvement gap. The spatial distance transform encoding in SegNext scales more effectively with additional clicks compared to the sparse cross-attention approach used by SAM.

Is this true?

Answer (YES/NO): NO